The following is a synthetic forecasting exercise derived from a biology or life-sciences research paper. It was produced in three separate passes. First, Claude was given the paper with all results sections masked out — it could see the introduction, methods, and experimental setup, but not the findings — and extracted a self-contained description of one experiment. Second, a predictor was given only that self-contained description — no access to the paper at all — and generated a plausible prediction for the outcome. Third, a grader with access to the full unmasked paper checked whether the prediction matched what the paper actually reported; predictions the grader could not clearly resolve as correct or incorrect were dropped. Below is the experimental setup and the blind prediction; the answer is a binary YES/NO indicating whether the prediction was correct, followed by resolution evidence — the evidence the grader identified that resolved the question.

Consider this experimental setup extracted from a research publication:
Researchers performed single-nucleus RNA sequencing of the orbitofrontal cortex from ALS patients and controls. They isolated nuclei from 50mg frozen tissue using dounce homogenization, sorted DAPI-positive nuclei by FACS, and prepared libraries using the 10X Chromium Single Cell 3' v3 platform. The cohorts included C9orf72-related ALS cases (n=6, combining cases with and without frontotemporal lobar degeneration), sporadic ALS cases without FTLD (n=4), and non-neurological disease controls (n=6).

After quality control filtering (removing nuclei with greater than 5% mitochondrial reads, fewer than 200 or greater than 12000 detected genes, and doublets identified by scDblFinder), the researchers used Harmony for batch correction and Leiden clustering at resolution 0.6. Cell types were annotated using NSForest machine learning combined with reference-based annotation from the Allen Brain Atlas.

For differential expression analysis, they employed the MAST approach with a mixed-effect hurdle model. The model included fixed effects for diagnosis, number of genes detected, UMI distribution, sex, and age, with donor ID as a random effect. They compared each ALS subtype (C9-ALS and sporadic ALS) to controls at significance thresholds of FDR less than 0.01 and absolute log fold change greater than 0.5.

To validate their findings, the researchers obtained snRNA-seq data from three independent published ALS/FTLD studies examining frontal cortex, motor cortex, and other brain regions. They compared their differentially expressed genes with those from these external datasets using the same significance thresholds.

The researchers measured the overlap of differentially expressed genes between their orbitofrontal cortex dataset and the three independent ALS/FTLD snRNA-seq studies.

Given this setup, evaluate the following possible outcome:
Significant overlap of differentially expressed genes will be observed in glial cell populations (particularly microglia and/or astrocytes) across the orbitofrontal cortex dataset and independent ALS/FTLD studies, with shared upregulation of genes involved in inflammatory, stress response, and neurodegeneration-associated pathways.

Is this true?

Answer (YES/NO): NO